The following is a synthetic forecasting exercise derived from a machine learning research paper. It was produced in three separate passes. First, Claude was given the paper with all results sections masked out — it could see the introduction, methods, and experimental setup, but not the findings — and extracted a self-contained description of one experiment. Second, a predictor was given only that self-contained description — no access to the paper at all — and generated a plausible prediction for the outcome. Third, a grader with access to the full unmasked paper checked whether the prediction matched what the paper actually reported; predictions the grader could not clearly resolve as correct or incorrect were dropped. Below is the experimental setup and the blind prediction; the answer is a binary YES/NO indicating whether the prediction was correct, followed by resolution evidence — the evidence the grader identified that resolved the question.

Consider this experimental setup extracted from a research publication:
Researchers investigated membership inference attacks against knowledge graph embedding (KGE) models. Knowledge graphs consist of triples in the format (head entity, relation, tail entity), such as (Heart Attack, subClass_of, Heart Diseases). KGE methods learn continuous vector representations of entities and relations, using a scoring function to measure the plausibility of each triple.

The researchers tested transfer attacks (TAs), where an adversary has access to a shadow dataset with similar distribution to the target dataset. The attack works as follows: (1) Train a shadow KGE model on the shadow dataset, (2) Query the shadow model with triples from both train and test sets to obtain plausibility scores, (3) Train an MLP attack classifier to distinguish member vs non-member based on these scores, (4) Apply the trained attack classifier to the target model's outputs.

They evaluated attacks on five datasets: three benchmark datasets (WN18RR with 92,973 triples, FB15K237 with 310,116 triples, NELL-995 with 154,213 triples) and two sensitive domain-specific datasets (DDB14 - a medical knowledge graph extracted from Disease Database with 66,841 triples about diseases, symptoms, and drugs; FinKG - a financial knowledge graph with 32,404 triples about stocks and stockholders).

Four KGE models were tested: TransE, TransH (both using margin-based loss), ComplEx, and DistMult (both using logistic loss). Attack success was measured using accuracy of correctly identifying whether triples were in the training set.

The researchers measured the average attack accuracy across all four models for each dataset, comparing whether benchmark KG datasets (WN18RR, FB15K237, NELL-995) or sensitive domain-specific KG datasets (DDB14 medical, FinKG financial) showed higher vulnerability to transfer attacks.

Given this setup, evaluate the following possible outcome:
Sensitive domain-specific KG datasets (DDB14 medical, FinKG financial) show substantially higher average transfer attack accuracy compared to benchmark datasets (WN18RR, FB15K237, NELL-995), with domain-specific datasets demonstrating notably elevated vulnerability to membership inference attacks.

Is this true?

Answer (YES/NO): YES